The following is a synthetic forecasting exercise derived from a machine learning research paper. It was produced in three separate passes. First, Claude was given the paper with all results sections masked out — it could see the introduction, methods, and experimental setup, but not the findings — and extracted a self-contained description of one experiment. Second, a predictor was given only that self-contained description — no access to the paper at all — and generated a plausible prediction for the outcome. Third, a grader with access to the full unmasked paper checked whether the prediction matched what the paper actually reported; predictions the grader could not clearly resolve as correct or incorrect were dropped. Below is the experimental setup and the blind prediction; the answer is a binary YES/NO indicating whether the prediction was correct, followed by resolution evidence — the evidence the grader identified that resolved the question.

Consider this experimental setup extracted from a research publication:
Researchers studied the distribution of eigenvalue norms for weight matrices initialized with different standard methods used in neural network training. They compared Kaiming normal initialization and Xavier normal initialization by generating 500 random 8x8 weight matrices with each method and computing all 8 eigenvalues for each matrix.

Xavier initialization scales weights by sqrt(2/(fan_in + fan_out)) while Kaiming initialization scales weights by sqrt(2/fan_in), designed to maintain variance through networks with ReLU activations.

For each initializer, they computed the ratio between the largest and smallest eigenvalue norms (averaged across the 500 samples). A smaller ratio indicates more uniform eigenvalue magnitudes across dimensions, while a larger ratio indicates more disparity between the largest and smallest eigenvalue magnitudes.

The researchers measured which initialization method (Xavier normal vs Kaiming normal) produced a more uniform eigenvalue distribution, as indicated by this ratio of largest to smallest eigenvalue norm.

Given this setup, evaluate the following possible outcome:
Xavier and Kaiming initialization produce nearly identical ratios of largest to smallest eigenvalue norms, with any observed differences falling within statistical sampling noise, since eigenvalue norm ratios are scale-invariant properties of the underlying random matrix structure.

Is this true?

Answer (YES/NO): YES